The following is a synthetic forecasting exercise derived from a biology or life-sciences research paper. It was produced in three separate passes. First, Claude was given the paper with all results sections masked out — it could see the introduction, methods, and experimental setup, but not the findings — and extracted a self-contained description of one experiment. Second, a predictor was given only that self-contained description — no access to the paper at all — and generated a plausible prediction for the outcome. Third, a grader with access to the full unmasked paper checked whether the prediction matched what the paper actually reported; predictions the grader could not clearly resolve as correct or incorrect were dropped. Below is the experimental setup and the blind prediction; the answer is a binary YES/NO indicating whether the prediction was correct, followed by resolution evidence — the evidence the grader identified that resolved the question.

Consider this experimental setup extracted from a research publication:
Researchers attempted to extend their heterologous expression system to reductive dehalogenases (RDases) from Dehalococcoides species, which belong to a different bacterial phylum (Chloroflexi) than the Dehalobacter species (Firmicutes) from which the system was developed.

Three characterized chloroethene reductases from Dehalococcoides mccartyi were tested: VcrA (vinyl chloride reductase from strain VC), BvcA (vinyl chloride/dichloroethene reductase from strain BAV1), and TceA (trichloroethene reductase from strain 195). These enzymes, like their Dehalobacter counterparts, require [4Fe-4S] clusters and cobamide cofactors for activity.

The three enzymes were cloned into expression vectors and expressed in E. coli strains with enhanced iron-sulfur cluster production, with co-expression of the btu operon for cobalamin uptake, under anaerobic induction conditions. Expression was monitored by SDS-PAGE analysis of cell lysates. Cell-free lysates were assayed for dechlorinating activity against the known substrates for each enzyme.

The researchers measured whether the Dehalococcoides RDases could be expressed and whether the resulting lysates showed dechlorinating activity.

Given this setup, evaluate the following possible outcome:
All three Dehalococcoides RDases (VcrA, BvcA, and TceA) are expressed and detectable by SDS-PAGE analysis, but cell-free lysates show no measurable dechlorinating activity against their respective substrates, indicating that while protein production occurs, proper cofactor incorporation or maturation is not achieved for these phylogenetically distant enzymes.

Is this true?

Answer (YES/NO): YES